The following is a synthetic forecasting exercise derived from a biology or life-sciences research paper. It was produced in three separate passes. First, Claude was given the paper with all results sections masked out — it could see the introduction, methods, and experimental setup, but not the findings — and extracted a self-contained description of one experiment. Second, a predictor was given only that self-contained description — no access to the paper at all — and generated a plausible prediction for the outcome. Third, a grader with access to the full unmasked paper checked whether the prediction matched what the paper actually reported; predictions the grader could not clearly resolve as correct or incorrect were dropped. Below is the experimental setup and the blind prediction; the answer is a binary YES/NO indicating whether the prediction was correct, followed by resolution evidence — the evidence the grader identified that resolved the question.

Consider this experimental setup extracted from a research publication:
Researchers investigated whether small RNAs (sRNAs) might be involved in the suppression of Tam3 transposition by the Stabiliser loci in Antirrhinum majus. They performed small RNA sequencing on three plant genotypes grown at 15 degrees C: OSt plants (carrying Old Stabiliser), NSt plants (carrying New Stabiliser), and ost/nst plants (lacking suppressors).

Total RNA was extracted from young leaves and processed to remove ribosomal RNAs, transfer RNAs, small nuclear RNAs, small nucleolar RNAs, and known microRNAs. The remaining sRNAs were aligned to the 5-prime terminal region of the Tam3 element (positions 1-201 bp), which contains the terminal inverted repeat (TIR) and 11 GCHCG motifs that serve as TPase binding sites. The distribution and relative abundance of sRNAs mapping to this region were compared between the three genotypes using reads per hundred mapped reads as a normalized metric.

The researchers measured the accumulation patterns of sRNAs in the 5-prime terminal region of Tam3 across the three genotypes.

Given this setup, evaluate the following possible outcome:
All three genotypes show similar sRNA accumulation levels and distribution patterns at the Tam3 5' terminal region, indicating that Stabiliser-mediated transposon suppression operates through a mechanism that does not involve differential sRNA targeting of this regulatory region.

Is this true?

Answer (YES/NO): NO